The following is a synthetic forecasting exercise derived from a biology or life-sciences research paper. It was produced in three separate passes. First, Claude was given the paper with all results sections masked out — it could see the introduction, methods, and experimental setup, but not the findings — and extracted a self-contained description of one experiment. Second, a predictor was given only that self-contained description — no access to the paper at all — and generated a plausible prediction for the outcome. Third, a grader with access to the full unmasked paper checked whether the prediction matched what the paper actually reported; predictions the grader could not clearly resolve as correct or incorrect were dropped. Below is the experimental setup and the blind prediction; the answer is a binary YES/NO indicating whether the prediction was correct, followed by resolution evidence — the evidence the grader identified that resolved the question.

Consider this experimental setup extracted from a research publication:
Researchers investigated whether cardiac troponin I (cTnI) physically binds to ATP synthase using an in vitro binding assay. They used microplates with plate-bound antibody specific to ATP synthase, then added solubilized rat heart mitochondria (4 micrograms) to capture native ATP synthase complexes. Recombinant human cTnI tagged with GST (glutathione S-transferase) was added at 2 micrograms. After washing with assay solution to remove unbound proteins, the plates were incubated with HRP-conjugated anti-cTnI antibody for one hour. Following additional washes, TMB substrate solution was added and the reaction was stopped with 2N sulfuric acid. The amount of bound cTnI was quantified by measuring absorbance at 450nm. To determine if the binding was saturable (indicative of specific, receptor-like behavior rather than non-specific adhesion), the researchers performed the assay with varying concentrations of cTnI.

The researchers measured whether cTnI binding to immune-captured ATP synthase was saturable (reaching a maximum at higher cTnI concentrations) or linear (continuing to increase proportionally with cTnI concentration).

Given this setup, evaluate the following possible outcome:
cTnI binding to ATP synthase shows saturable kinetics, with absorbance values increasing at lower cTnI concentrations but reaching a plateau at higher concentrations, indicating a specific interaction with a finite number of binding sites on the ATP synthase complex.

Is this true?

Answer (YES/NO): YES